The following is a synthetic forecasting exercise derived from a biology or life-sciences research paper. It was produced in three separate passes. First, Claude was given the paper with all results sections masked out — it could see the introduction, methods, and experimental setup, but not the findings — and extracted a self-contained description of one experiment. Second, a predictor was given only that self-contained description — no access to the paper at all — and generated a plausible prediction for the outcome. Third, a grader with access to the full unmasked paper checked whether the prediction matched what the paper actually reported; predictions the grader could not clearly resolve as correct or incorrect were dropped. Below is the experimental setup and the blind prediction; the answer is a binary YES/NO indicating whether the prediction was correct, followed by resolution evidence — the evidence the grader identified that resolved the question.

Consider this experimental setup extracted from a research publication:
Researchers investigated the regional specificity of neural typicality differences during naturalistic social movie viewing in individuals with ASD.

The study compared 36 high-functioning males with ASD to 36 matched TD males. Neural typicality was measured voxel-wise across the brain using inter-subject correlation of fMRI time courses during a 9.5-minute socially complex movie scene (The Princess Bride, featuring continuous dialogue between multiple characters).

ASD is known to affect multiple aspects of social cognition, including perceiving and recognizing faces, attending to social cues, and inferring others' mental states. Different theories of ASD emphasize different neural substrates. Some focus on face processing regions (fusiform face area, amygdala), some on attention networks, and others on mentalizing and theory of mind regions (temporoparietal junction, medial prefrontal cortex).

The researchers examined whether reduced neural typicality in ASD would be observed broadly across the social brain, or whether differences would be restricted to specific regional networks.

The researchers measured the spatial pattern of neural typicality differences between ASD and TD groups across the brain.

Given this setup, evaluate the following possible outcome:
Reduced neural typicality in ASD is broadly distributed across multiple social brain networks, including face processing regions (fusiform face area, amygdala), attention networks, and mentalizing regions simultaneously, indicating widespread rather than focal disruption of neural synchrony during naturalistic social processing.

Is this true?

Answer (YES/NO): NO